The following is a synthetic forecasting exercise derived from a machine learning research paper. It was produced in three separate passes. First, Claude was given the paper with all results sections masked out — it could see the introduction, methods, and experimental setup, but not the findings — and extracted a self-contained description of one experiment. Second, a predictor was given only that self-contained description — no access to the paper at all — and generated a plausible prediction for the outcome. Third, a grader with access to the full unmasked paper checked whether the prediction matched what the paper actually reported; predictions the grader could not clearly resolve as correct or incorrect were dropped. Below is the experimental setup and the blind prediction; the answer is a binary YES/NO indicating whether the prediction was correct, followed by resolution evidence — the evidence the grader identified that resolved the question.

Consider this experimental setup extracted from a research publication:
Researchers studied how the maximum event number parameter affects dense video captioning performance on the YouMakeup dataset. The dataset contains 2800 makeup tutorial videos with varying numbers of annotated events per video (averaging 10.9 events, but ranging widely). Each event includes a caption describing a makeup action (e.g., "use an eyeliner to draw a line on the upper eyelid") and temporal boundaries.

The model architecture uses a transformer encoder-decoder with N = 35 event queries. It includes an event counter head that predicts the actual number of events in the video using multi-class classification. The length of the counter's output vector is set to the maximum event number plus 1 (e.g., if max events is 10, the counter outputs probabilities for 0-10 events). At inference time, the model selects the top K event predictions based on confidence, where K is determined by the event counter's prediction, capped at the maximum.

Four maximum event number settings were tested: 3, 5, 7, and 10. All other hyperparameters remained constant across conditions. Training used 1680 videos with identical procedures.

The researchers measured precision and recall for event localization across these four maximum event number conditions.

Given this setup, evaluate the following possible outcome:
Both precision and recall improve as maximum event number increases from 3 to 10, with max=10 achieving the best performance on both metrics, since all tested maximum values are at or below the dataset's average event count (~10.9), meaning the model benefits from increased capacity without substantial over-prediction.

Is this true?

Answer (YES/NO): NO